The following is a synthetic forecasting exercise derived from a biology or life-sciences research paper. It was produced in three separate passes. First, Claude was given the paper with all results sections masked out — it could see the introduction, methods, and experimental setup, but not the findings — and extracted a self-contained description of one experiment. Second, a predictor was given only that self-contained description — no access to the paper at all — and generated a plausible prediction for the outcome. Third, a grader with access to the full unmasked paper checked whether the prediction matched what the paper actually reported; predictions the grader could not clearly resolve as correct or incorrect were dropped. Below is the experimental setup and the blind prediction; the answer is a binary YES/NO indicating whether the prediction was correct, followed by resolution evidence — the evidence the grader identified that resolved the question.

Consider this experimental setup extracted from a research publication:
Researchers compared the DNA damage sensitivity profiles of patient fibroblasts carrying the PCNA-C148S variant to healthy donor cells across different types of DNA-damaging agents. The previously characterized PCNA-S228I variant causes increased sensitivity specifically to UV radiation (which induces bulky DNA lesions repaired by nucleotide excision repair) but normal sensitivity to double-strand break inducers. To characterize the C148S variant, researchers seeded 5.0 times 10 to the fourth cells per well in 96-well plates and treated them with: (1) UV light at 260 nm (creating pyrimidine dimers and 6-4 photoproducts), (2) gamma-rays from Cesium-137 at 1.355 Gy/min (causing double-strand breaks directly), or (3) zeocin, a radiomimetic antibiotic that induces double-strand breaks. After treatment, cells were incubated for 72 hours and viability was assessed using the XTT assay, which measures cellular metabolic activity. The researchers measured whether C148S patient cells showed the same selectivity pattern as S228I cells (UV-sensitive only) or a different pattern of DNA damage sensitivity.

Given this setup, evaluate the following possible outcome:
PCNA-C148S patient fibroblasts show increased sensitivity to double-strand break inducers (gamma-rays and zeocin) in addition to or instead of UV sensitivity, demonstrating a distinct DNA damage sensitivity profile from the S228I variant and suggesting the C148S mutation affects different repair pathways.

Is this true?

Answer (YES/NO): YES